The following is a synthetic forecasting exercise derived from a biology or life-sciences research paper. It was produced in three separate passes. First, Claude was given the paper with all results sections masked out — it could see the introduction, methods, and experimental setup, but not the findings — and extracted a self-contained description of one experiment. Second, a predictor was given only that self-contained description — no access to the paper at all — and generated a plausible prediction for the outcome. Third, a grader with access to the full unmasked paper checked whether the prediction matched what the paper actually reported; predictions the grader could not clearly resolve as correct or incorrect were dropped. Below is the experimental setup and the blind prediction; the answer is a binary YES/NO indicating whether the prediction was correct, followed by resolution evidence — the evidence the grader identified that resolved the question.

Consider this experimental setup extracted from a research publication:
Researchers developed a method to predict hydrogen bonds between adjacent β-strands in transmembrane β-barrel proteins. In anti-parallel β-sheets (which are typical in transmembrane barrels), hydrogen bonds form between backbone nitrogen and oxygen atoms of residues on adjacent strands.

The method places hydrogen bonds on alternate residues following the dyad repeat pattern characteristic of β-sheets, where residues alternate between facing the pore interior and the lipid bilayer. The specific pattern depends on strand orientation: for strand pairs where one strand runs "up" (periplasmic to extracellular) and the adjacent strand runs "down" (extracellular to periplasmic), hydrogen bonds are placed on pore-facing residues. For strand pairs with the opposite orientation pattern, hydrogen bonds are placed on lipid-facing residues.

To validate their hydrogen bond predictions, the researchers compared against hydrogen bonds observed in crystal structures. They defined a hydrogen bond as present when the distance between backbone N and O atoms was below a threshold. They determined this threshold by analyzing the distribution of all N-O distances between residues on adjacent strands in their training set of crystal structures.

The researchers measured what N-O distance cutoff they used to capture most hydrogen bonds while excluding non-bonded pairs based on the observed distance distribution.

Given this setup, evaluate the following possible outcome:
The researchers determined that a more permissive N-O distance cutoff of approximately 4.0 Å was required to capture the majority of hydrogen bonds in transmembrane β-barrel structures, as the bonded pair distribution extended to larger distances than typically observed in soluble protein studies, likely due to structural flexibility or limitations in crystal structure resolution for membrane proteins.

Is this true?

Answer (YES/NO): NO